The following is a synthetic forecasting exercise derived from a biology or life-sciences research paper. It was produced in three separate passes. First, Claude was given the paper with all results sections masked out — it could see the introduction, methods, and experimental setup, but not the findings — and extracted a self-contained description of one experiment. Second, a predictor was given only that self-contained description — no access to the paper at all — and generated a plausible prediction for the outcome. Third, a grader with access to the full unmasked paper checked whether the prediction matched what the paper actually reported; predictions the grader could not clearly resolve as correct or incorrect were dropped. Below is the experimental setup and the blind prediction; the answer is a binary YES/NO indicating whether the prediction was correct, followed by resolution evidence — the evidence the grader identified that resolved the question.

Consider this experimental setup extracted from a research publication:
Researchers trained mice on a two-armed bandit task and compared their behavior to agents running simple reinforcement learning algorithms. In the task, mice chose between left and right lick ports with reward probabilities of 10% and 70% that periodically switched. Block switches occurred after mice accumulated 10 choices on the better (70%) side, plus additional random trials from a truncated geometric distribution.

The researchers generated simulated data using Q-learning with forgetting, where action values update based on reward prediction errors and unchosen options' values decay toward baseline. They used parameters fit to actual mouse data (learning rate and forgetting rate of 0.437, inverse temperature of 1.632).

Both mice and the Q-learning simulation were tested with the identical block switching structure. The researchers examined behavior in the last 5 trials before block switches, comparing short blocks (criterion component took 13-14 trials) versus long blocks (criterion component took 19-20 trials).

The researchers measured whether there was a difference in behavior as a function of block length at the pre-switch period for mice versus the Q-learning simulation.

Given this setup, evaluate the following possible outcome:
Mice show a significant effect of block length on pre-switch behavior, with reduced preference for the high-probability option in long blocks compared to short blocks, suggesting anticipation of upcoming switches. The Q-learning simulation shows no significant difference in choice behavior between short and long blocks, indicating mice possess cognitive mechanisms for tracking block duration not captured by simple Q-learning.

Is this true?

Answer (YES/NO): YES